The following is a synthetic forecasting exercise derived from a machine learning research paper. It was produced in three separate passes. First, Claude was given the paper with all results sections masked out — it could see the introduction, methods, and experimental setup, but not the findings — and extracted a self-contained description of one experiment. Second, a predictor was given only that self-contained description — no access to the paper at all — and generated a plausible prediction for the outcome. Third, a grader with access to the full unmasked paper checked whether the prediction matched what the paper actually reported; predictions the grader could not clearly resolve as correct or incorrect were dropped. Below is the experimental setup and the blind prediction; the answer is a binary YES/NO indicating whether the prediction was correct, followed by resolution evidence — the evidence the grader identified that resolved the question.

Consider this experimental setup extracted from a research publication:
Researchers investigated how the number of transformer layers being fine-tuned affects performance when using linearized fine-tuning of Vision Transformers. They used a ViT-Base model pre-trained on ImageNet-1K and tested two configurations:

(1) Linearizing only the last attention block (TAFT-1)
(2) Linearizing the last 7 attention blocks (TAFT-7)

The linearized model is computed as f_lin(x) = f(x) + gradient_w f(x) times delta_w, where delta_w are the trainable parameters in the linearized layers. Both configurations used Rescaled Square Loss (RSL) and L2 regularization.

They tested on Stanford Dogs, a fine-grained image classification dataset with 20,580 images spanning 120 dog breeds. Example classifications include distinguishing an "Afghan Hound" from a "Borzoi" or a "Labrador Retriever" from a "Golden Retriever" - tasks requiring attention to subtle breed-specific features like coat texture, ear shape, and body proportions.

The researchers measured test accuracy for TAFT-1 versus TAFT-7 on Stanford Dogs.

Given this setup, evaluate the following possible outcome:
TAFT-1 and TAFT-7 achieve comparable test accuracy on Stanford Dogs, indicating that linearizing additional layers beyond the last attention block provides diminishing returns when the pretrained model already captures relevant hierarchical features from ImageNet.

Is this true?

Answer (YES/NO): YES